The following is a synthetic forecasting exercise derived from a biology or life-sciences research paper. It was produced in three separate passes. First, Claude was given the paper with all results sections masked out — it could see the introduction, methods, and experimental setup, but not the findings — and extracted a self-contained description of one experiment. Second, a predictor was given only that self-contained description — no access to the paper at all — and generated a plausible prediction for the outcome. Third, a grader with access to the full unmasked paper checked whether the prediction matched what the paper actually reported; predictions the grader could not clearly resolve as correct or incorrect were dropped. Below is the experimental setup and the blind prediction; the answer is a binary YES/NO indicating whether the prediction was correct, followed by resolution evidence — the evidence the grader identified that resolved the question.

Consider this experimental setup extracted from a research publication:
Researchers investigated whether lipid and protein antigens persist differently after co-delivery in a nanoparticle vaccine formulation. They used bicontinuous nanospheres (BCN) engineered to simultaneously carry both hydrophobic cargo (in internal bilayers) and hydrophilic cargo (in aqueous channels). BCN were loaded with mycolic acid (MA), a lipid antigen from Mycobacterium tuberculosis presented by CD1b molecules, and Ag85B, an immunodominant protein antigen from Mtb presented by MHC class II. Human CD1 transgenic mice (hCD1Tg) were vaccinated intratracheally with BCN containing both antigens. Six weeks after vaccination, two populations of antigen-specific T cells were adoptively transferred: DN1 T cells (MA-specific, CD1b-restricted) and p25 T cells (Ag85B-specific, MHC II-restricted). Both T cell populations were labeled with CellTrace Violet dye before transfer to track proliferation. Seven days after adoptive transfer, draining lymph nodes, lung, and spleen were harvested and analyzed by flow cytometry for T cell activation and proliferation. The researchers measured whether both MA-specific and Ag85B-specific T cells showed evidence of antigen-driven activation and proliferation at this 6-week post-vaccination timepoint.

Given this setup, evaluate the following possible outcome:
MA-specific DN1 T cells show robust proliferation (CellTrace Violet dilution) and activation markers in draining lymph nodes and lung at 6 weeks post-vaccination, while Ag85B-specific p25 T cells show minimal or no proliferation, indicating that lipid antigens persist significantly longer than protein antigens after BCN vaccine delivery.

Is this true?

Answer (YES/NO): YES